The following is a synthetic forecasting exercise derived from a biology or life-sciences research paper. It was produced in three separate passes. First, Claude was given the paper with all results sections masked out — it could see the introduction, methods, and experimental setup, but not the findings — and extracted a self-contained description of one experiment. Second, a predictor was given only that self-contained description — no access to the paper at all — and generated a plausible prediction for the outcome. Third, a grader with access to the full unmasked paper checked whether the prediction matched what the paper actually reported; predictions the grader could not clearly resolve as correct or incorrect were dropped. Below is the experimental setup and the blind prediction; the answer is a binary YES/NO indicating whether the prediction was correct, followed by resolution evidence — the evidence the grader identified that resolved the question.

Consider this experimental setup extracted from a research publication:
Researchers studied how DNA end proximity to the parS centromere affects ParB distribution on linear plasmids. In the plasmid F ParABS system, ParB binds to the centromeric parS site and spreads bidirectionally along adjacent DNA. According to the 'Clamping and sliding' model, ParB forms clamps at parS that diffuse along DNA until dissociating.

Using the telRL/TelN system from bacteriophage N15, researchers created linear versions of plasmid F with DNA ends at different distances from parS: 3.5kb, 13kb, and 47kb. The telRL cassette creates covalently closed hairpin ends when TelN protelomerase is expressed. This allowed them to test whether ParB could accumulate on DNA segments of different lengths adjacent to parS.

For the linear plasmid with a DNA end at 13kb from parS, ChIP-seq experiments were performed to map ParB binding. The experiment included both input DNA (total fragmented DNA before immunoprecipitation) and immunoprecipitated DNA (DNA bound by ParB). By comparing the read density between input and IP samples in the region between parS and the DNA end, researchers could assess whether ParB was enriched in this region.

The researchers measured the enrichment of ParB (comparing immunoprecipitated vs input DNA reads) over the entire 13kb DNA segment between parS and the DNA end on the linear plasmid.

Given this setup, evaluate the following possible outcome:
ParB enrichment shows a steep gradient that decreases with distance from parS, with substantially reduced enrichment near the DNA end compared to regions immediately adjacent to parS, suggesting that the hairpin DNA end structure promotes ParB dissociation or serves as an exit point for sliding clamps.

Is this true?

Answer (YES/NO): NO